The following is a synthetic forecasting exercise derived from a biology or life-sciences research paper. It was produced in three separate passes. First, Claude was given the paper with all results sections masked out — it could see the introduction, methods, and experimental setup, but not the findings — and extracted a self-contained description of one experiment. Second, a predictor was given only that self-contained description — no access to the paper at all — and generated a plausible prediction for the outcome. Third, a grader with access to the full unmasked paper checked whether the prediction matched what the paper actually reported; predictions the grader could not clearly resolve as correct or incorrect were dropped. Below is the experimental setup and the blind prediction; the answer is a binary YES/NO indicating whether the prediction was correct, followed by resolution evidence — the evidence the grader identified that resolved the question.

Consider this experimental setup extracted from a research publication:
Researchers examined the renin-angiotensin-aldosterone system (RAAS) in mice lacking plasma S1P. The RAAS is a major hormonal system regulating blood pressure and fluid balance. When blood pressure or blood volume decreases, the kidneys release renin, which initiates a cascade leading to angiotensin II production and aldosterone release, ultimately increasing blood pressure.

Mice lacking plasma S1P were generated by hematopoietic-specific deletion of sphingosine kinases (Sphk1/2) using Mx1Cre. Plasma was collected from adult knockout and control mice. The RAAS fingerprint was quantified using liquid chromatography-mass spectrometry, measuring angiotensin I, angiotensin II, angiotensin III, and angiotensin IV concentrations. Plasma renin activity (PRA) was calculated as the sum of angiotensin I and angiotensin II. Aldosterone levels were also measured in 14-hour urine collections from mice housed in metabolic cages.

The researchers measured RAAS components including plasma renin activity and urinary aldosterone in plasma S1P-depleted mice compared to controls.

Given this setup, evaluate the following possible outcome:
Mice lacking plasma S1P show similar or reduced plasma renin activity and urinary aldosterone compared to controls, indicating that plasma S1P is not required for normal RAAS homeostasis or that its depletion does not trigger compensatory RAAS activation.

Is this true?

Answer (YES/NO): NO